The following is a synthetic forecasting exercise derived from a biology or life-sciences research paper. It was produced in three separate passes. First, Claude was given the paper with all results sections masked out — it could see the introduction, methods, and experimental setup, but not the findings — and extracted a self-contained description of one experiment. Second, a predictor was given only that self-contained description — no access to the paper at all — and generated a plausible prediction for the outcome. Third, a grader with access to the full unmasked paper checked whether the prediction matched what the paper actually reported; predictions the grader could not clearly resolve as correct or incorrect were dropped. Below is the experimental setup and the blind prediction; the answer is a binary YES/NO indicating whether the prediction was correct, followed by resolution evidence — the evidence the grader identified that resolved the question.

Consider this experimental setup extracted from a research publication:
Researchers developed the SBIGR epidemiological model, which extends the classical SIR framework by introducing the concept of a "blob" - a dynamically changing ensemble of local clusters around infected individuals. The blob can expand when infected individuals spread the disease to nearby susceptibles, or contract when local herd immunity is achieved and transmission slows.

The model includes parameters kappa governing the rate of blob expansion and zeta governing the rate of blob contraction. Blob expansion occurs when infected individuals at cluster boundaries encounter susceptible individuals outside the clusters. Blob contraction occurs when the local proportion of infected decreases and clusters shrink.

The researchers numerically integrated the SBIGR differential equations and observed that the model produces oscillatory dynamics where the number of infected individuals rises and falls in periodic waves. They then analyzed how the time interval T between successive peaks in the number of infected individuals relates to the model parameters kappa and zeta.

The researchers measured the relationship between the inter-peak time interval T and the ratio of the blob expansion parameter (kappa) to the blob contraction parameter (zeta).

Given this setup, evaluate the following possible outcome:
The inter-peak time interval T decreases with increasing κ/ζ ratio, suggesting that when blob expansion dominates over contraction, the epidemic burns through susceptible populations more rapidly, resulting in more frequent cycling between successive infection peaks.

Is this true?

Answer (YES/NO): NO